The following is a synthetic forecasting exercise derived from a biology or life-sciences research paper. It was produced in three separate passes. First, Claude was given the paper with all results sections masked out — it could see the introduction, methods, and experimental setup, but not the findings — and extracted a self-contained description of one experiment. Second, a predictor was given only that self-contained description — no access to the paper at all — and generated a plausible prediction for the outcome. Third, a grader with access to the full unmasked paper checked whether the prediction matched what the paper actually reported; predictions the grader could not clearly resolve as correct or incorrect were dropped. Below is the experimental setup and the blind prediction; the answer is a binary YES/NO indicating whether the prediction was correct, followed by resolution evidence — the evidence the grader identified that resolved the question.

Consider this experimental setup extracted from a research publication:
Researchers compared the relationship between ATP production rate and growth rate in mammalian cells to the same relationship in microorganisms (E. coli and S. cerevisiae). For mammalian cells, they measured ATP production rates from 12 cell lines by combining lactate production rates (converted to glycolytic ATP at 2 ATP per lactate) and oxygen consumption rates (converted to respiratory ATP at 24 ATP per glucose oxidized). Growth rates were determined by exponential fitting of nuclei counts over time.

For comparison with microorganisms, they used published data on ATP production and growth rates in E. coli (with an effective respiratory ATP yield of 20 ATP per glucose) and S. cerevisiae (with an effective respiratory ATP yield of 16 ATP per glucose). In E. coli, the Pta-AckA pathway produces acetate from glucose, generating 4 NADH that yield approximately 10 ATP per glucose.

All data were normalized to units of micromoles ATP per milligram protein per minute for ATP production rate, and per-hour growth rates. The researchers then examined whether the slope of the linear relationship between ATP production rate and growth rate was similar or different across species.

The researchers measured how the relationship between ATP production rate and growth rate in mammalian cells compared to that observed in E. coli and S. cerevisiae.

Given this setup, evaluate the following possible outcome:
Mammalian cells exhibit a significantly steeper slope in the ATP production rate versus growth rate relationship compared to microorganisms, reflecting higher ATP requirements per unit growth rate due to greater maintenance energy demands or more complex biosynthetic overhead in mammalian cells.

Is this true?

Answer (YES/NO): NO